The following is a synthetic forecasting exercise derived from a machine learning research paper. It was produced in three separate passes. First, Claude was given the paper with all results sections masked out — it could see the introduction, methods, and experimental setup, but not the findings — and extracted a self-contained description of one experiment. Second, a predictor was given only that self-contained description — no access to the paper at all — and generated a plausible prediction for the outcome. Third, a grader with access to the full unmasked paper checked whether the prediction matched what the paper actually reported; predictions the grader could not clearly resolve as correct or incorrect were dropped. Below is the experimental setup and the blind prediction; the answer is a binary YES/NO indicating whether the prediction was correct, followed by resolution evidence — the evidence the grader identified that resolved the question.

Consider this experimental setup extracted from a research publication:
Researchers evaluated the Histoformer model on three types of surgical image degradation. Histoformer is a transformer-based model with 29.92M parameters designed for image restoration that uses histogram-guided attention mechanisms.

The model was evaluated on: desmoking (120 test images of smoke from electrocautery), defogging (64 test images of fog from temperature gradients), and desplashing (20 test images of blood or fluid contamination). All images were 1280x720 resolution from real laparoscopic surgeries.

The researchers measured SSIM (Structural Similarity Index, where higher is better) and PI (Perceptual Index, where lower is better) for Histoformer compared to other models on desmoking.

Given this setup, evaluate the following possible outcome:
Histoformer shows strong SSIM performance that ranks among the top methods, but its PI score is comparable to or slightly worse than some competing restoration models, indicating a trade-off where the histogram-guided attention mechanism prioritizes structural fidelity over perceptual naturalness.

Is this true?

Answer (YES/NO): NO